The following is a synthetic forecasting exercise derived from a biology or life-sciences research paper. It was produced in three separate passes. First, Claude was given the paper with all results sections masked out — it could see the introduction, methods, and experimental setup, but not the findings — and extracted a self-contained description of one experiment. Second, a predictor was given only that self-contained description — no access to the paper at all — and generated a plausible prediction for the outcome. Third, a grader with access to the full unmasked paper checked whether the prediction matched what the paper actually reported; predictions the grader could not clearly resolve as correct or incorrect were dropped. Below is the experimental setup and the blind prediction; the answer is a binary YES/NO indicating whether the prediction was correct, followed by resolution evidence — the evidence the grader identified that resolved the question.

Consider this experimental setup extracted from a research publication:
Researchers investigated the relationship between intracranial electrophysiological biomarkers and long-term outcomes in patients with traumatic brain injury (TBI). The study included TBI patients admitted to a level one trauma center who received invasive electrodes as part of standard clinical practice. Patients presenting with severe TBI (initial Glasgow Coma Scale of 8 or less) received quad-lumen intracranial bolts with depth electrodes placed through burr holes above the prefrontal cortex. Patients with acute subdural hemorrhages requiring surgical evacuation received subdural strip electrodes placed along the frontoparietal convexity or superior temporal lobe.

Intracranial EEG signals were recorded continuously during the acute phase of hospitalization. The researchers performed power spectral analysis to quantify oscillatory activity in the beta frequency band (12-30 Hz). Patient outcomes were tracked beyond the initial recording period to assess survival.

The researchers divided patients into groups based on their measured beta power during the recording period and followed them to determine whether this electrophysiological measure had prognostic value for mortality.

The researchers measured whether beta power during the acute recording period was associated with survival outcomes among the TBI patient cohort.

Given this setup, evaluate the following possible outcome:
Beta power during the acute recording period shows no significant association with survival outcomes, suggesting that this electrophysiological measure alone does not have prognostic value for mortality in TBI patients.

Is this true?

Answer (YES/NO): NO